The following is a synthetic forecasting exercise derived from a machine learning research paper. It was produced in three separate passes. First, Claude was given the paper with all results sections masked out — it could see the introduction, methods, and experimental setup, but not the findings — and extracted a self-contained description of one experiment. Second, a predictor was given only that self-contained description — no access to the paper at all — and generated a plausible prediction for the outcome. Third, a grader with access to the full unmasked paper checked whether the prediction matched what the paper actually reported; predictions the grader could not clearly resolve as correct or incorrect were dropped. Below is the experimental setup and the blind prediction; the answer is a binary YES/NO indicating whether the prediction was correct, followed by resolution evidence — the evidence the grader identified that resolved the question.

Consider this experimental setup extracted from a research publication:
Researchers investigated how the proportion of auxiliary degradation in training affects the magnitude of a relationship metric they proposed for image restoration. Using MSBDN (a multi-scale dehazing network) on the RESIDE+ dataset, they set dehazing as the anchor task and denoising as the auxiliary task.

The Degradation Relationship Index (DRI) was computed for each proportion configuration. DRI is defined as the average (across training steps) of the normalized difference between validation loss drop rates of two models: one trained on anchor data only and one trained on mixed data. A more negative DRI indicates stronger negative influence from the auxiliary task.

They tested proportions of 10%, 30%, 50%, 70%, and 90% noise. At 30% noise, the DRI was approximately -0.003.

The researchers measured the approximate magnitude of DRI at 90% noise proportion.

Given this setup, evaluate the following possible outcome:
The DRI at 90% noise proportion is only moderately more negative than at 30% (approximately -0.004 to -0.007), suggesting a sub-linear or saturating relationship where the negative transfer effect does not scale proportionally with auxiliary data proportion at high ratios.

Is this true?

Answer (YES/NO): NO